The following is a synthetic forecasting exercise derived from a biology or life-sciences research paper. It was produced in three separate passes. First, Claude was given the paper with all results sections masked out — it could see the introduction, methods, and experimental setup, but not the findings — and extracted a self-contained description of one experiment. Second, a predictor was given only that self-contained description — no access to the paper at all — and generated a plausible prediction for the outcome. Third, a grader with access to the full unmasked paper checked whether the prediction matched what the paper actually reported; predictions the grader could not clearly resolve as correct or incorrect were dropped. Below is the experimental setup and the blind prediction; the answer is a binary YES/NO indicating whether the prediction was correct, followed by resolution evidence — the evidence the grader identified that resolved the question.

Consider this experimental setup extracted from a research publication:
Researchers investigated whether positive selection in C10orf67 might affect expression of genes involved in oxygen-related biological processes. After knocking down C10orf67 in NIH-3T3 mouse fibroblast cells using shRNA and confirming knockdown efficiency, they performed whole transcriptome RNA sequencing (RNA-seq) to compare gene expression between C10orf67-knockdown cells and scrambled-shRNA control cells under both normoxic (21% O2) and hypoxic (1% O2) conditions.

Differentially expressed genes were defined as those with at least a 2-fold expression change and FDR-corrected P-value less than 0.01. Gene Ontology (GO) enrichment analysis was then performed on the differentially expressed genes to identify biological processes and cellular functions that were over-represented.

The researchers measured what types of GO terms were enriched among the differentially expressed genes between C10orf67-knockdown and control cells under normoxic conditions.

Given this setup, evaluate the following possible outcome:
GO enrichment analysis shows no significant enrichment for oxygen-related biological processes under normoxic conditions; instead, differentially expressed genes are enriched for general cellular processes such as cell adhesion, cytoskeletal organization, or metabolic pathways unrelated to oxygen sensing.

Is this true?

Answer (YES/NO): NO